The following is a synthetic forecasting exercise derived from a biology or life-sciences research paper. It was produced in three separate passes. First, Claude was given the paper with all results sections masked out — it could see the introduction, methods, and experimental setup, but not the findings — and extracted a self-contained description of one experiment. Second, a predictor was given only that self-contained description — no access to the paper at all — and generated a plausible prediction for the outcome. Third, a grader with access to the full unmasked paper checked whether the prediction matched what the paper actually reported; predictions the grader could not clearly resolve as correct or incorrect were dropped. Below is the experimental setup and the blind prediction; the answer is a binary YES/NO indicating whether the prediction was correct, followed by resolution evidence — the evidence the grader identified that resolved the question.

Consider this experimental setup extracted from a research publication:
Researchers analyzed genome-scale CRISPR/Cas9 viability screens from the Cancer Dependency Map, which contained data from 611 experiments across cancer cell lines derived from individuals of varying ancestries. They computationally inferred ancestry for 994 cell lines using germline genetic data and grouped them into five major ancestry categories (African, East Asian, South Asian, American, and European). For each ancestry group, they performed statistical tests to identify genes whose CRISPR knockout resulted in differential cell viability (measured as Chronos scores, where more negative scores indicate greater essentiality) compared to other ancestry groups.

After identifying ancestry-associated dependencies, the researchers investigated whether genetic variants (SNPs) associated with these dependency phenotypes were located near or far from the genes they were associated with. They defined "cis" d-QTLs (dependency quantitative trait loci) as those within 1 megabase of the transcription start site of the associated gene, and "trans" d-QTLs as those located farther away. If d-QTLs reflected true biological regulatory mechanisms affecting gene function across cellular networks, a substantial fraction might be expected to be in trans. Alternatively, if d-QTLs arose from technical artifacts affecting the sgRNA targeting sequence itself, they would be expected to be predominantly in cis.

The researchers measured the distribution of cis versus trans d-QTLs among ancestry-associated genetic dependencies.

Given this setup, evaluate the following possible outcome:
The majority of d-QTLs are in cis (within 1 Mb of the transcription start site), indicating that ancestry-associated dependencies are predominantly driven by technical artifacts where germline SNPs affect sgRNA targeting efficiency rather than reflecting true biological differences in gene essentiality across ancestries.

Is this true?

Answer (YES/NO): NO